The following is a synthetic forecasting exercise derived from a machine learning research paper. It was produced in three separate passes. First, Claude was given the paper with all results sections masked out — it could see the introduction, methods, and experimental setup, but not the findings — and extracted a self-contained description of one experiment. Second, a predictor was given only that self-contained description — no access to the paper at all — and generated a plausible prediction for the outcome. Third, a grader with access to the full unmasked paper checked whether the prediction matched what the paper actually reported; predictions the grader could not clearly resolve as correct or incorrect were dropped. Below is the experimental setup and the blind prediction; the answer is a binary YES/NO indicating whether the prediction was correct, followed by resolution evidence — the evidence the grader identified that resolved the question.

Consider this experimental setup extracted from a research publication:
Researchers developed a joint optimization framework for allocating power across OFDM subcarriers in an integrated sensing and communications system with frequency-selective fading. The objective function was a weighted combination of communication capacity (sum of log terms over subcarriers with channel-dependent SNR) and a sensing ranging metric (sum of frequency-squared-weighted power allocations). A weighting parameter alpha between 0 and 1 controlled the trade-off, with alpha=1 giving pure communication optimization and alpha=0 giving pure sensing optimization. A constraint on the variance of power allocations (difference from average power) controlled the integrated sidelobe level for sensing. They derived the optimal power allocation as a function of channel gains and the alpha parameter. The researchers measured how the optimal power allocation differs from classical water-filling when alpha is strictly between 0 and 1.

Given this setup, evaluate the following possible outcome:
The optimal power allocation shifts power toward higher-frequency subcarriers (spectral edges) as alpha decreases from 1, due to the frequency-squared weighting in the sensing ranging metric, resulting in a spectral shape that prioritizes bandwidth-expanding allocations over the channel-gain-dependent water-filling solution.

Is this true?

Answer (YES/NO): YES